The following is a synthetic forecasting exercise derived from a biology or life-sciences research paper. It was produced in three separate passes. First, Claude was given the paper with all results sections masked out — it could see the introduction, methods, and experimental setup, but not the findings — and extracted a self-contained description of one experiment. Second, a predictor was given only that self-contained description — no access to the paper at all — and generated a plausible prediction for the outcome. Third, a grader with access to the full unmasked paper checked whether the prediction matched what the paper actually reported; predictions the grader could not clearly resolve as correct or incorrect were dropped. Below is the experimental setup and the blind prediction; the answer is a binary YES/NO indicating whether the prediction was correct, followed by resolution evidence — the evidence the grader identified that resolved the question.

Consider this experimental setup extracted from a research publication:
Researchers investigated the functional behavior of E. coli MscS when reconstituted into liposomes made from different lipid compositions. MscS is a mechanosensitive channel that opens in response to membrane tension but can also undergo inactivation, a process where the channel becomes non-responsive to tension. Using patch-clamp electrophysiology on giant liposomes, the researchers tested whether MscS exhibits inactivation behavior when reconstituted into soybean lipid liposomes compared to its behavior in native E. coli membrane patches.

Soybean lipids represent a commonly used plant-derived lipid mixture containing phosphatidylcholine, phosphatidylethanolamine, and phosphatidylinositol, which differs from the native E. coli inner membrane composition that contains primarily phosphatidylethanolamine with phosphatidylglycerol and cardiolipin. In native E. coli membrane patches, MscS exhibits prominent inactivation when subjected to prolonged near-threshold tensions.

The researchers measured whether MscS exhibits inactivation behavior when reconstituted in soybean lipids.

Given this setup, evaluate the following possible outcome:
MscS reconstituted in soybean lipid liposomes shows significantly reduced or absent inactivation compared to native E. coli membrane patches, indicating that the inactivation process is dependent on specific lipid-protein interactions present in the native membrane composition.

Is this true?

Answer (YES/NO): YES